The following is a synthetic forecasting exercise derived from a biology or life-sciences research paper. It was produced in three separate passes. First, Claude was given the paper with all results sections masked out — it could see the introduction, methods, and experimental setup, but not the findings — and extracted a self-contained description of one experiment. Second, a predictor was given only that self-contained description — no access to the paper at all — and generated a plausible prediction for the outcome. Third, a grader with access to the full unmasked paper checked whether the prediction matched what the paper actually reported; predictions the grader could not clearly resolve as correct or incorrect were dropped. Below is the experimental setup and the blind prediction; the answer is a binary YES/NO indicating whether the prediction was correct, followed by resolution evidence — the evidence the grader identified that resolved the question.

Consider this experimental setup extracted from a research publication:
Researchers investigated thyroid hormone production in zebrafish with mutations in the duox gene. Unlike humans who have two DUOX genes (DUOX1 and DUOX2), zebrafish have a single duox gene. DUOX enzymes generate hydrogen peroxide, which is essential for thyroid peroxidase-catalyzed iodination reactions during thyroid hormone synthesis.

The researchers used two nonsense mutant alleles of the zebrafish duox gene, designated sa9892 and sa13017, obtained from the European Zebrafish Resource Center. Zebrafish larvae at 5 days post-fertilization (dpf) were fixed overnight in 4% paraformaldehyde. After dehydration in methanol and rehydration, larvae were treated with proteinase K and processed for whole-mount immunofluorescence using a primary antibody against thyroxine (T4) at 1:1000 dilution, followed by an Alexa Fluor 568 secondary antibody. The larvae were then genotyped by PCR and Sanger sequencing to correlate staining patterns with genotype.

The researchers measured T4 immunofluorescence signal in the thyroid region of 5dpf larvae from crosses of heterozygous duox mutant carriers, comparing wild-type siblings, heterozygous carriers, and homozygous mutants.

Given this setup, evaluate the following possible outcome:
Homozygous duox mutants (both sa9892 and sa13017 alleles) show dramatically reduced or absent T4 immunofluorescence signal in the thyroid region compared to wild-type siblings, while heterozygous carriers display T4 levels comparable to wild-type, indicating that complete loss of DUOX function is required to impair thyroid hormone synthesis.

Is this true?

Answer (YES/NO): YES